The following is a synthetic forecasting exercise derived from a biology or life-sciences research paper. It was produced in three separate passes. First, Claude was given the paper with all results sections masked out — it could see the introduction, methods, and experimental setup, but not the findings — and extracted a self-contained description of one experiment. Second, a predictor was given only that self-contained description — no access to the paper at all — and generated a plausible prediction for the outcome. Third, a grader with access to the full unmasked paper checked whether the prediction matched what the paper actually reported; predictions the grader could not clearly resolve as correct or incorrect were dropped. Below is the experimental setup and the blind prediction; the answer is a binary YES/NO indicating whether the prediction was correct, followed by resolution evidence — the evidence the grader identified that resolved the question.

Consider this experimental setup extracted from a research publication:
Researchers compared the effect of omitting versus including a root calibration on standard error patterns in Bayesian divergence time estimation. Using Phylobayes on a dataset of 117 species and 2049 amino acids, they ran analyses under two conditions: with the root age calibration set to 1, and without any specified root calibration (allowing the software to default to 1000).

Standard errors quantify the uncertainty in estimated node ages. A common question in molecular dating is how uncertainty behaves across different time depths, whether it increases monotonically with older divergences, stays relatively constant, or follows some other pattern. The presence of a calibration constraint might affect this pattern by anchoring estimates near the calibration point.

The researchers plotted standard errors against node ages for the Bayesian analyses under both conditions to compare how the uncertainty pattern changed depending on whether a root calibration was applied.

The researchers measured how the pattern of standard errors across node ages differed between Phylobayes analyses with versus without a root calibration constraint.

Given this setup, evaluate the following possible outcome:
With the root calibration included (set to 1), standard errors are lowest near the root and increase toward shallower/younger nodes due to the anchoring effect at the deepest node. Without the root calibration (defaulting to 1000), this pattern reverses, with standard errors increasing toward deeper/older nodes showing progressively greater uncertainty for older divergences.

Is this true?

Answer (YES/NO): NO